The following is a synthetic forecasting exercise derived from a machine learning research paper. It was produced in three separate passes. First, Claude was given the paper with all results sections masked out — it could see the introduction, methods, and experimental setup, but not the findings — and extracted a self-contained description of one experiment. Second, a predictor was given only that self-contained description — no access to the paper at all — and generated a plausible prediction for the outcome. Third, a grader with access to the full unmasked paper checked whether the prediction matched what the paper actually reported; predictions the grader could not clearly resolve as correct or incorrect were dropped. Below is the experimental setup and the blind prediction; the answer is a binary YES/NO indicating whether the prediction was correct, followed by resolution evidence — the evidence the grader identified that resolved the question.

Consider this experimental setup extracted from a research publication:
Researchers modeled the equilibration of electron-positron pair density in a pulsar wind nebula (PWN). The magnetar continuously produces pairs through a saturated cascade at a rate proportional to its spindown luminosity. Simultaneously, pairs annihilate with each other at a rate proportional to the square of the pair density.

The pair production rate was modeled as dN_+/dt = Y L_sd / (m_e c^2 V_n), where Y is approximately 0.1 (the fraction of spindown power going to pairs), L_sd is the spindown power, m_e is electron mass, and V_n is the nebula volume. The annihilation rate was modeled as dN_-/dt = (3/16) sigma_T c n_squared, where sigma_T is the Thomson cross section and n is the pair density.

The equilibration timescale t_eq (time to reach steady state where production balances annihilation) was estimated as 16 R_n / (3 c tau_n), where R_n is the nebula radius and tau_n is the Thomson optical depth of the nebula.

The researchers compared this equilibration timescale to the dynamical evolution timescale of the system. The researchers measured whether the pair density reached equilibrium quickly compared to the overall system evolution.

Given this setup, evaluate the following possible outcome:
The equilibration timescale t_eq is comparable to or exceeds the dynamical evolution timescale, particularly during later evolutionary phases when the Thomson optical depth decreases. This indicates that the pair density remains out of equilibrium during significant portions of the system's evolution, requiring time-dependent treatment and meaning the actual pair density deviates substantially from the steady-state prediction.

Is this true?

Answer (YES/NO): NO